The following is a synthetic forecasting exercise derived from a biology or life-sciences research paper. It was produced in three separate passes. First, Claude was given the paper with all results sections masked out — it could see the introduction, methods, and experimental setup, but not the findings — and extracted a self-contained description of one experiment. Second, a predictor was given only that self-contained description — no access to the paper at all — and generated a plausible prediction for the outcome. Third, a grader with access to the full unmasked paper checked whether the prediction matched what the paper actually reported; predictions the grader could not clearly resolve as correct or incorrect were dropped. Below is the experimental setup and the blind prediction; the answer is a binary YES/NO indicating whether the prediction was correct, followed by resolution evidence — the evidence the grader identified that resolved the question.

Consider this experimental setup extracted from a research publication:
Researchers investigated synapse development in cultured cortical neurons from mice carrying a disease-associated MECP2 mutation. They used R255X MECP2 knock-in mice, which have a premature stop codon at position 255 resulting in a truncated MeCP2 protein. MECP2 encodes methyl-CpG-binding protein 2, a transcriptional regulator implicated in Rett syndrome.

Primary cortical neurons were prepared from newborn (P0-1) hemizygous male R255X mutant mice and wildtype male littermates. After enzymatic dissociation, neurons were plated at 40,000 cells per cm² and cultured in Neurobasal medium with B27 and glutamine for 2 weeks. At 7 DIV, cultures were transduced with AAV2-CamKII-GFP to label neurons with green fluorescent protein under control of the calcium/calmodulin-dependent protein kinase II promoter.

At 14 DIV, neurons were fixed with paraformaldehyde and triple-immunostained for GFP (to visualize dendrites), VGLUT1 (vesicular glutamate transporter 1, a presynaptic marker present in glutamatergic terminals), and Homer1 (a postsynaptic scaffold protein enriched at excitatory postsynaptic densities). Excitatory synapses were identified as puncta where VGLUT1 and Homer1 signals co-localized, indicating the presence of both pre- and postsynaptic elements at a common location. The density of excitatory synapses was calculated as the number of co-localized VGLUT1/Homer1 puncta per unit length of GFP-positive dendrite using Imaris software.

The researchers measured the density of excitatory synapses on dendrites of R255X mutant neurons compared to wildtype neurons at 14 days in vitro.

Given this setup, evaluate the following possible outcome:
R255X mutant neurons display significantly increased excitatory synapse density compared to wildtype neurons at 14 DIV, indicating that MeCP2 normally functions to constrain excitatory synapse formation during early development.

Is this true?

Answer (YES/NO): NO